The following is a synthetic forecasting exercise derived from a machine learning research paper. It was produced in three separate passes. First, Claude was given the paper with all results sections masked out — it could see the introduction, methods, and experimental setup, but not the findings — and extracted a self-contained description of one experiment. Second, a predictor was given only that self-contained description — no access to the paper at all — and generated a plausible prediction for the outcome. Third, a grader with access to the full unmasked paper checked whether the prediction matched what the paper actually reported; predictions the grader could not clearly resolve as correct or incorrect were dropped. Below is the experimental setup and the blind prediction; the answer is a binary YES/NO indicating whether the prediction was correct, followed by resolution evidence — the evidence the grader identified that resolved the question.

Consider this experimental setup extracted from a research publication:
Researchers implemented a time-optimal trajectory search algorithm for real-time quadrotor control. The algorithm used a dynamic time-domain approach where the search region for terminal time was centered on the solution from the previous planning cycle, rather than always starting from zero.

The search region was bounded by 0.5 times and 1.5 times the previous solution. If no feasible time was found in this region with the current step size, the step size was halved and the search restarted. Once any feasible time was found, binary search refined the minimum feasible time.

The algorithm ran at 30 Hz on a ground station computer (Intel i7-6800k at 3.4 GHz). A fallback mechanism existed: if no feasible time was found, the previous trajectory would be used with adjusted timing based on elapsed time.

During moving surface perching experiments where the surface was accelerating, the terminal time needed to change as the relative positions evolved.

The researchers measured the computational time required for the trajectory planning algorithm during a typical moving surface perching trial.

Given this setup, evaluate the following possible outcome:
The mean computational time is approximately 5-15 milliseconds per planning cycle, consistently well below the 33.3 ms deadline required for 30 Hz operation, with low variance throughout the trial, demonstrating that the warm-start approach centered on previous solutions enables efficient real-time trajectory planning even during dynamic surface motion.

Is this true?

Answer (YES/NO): NO